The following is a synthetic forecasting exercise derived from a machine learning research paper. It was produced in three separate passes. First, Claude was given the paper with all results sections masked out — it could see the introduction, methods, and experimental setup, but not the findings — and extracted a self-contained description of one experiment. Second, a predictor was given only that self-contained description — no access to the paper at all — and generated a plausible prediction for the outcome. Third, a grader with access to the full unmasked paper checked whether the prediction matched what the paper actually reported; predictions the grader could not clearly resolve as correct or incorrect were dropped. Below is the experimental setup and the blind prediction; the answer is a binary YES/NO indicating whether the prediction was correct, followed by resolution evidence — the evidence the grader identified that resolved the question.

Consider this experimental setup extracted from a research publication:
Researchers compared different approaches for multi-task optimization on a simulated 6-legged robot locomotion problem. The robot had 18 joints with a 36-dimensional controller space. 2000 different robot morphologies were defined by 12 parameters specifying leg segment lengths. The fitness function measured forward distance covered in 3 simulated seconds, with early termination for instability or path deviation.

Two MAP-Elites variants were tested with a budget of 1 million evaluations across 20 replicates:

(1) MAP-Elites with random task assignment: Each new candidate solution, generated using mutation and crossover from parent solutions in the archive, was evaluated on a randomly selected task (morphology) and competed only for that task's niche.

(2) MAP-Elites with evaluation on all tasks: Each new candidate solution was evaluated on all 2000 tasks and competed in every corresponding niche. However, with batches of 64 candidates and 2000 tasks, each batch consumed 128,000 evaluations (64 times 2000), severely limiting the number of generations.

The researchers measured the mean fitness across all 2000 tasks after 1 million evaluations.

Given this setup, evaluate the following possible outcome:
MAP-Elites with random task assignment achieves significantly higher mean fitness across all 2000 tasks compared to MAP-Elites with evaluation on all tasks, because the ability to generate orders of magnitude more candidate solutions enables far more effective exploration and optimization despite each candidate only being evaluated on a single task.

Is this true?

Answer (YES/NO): YES